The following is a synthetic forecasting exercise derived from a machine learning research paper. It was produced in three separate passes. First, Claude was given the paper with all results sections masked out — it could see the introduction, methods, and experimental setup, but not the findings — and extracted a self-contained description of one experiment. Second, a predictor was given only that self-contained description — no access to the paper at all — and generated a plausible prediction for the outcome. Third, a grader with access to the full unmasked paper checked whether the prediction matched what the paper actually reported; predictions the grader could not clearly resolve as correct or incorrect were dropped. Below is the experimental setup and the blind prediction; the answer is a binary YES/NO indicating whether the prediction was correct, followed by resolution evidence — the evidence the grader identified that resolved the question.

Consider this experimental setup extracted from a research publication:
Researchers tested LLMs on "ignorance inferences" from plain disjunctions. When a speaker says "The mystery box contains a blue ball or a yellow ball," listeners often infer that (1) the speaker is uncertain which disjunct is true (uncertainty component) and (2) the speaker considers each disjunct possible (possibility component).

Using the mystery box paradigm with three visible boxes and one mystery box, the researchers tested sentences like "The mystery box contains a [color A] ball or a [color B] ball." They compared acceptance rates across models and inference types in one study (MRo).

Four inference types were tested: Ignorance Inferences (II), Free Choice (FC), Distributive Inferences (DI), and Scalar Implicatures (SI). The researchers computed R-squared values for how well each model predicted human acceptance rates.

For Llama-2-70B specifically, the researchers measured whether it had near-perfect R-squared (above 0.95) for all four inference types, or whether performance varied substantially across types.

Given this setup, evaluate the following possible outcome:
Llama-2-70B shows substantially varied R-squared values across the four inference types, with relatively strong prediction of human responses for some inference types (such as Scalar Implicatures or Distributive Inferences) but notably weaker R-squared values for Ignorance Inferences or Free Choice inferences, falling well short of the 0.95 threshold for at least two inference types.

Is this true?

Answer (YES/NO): NO